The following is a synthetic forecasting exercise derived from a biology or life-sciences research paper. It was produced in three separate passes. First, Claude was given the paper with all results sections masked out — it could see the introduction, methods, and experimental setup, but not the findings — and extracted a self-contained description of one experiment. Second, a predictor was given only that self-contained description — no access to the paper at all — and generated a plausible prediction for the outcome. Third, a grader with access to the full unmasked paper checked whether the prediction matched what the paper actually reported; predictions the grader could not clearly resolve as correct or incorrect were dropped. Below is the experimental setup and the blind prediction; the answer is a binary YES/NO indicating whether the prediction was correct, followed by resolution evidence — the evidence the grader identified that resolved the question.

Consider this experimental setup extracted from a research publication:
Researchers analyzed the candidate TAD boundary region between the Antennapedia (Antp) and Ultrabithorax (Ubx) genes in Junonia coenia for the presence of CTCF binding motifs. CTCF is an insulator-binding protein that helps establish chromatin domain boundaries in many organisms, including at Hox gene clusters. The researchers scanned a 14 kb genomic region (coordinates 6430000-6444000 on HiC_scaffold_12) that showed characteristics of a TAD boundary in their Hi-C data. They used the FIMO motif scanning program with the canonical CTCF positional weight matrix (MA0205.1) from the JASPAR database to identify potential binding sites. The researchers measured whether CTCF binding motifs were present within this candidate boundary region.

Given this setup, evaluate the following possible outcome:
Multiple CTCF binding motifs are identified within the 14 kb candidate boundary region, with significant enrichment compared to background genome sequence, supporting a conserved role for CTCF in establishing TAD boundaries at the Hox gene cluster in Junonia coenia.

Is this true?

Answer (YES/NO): YES